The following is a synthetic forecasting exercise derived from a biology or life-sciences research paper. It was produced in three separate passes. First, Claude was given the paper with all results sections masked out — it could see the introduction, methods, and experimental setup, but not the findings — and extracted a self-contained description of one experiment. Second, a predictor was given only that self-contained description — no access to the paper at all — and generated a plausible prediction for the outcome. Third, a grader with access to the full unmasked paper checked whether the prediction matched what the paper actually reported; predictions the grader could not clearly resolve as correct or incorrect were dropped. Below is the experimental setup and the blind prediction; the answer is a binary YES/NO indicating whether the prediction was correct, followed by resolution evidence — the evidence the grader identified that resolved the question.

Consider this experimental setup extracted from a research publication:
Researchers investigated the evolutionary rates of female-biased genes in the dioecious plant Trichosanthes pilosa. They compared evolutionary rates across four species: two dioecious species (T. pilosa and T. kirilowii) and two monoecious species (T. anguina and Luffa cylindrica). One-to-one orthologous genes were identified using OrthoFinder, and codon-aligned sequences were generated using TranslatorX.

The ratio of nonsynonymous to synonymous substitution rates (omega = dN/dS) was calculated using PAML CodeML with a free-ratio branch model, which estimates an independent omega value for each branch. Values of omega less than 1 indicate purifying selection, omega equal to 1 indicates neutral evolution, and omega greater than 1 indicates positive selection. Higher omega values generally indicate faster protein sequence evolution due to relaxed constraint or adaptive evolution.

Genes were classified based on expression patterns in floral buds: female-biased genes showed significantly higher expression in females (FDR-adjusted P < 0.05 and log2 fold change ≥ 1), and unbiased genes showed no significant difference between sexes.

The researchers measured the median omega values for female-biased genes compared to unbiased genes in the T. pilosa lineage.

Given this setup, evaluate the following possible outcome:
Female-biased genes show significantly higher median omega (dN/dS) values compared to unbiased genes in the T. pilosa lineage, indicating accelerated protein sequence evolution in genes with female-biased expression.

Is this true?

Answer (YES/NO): NO